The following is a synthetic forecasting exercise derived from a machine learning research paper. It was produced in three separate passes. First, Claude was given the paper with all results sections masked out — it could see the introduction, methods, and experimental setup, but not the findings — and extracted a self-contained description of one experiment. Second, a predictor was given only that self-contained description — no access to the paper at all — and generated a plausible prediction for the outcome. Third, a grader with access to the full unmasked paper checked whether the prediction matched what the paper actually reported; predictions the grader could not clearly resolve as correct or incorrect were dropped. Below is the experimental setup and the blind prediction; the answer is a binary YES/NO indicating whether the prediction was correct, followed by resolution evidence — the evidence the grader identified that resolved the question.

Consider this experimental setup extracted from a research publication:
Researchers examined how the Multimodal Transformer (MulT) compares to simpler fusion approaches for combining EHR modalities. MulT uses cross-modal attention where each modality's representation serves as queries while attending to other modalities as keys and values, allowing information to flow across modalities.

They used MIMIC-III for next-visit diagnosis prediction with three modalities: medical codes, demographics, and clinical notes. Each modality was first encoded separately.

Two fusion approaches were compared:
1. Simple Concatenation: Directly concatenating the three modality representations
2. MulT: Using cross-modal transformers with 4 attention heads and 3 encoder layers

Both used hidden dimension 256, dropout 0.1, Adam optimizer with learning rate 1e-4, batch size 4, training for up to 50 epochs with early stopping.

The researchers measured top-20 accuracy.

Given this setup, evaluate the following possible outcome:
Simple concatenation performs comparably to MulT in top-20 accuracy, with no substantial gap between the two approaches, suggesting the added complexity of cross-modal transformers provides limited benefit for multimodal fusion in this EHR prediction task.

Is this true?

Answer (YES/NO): YES